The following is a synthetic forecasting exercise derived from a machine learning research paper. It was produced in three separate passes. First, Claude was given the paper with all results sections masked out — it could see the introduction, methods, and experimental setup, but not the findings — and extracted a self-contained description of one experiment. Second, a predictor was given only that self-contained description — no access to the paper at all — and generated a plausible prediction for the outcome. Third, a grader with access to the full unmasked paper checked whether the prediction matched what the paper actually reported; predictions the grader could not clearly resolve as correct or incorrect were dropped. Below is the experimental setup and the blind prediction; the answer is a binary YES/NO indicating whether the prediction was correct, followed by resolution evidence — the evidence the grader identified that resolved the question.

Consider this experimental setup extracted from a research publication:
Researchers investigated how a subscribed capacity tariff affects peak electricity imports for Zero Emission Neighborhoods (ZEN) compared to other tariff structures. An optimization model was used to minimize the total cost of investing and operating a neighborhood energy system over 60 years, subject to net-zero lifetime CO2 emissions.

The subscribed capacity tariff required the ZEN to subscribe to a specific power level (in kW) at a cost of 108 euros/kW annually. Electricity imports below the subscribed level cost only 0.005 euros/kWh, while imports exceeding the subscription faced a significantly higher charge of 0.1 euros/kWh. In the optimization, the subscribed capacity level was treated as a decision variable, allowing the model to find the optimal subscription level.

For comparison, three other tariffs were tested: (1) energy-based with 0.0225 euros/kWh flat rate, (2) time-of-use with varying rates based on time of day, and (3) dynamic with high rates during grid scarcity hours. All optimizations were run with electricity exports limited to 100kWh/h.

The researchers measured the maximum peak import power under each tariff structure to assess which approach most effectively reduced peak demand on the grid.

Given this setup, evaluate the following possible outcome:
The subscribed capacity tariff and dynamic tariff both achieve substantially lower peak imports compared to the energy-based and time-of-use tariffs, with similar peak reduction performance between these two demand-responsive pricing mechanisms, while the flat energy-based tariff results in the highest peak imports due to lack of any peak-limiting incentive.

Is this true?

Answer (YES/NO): NO